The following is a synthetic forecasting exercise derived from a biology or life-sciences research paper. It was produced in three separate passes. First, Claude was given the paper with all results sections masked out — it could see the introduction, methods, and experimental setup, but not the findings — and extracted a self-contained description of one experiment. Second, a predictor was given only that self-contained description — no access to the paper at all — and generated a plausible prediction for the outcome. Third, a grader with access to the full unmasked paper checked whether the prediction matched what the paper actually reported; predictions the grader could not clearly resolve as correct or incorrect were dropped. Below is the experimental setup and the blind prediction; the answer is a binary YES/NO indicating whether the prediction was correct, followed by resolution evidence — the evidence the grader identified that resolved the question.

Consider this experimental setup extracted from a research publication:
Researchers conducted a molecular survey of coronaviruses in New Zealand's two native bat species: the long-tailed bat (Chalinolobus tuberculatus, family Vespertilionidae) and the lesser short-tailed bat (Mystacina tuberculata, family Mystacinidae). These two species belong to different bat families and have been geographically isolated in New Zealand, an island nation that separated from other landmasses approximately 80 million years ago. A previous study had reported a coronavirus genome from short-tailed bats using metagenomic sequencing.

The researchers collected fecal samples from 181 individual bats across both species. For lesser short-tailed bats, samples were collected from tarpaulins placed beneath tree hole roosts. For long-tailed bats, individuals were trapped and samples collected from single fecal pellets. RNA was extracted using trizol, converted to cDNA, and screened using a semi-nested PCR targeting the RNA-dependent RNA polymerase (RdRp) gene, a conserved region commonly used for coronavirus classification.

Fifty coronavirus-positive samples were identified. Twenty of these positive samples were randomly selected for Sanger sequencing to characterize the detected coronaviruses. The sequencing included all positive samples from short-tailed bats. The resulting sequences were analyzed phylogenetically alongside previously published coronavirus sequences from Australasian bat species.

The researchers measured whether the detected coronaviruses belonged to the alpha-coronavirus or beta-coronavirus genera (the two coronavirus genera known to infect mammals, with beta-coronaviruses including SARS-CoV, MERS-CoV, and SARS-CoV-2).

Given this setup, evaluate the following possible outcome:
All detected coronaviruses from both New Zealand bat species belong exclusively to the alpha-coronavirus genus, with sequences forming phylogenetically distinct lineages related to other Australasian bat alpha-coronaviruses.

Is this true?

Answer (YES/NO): YES